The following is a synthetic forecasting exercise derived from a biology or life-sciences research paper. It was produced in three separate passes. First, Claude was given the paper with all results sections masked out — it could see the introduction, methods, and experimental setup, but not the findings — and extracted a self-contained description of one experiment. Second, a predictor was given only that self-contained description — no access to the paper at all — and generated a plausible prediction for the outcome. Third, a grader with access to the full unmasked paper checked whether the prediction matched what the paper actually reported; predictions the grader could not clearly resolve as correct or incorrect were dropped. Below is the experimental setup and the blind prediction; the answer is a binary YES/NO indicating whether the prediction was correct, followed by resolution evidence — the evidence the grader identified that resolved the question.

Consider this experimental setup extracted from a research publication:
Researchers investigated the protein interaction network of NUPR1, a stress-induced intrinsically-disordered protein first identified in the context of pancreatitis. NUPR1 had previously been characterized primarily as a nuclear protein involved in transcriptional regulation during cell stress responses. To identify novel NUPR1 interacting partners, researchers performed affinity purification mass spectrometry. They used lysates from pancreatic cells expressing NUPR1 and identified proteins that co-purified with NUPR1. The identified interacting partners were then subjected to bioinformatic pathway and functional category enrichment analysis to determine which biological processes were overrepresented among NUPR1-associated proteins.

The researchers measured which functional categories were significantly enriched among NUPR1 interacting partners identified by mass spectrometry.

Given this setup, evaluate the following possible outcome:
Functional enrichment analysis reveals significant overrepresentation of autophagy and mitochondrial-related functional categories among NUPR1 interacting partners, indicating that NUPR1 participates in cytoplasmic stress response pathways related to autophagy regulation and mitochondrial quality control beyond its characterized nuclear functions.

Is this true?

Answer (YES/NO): NO